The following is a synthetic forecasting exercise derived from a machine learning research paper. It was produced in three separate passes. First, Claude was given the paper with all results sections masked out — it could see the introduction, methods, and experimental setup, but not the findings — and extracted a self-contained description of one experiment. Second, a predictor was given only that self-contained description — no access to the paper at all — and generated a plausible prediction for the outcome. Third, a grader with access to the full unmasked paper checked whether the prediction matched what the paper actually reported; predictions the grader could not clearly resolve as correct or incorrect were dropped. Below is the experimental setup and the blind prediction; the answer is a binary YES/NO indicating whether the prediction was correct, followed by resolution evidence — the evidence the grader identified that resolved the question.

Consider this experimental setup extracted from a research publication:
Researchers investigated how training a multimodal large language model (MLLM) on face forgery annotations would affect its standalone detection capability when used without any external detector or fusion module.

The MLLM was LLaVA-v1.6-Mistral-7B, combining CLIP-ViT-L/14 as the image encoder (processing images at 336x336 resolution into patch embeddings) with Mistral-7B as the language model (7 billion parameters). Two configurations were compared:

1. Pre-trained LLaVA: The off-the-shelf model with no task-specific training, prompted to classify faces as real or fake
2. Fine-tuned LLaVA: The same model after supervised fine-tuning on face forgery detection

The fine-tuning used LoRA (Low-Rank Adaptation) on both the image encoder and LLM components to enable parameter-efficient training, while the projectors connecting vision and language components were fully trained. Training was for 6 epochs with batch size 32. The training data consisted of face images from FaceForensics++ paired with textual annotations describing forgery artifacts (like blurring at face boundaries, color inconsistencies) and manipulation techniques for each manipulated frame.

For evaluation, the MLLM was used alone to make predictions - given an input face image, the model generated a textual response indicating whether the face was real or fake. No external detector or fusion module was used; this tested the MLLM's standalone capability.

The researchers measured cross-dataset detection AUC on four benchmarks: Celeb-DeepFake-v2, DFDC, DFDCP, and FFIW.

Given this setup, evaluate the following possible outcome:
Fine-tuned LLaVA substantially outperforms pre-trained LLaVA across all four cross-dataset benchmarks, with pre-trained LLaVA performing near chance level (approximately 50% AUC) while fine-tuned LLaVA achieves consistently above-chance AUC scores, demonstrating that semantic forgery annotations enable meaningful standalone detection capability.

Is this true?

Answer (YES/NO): YES